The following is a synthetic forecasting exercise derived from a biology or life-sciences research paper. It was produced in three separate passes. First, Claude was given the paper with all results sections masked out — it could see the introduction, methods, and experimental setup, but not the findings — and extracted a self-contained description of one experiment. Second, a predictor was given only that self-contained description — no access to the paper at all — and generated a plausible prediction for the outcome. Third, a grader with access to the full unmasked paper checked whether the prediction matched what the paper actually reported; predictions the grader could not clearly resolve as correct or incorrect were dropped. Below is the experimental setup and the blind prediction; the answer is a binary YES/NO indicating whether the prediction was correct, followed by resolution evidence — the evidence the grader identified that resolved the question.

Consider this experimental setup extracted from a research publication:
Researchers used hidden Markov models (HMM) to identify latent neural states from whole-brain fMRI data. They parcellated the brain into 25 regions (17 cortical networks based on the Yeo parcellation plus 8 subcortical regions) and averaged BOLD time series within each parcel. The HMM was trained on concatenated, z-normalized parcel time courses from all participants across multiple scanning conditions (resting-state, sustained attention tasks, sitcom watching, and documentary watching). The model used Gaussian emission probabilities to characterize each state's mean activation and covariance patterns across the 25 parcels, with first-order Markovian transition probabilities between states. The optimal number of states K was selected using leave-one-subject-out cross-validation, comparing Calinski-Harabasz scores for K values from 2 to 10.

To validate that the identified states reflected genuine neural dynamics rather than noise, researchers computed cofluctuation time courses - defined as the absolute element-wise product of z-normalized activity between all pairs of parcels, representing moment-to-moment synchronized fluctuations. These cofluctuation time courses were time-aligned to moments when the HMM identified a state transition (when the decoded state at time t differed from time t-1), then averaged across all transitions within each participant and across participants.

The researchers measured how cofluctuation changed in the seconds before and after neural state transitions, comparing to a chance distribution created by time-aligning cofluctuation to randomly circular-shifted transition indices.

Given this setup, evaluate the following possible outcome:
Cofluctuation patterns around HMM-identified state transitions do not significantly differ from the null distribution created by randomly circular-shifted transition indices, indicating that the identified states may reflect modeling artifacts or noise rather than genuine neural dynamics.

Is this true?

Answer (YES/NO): NO